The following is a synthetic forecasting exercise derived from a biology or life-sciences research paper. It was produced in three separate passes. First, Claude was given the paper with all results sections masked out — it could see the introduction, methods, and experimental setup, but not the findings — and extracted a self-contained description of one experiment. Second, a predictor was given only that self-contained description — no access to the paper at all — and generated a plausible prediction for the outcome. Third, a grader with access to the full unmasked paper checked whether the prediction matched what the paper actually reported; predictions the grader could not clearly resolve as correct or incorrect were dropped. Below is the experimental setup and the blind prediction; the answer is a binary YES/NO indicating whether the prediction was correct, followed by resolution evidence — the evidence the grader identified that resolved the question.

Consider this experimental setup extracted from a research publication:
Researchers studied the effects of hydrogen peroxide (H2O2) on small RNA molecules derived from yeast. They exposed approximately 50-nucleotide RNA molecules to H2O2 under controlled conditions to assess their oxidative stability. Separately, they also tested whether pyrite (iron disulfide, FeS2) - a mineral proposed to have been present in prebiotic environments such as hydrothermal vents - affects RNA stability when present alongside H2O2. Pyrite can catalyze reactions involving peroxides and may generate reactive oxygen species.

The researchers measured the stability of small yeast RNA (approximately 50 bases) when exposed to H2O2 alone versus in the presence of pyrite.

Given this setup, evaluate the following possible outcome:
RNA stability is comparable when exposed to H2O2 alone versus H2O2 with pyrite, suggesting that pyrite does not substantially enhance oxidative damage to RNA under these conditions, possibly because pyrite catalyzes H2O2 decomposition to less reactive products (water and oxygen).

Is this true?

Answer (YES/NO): NO